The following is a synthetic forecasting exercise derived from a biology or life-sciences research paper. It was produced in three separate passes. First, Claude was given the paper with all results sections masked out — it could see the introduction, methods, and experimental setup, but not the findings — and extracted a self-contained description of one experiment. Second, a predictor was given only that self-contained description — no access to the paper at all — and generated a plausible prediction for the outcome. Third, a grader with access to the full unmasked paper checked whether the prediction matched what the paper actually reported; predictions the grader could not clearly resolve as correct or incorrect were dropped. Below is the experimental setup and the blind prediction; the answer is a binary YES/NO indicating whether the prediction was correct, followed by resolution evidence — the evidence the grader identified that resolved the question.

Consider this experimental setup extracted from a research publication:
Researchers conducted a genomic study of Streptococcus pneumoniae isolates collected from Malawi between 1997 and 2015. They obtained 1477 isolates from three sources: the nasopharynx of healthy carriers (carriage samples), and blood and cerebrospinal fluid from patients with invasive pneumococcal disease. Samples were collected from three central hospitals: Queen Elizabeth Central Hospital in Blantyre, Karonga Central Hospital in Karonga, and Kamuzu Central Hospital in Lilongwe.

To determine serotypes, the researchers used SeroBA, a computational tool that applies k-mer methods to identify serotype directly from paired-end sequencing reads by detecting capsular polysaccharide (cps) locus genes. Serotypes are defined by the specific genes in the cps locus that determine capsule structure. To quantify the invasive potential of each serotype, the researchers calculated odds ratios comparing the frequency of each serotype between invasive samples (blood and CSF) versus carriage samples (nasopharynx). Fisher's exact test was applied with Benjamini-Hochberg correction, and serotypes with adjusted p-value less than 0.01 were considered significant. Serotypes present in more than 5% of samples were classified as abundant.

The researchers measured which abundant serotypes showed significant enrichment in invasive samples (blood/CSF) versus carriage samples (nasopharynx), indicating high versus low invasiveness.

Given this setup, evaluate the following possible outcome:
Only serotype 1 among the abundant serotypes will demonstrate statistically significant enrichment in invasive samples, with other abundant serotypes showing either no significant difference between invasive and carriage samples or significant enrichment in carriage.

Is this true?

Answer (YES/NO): NO